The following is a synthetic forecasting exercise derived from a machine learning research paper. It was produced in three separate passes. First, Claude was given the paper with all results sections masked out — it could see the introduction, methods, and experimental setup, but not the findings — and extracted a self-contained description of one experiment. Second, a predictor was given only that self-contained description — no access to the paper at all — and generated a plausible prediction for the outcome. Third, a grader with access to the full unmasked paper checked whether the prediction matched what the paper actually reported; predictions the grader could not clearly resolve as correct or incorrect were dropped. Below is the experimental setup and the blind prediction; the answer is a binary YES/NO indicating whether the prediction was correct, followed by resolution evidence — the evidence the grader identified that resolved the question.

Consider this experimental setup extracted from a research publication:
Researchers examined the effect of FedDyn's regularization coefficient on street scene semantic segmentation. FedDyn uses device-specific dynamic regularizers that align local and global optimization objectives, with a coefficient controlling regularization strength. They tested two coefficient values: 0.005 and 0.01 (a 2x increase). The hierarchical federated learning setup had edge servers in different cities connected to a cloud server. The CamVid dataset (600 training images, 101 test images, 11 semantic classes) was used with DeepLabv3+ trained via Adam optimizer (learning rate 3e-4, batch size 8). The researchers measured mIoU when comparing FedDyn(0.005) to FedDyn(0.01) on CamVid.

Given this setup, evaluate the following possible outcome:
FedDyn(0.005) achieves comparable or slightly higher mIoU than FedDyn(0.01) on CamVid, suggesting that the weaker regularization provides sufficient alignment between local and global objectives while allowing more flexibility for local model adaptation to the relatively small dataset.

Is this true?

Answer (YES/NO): NO